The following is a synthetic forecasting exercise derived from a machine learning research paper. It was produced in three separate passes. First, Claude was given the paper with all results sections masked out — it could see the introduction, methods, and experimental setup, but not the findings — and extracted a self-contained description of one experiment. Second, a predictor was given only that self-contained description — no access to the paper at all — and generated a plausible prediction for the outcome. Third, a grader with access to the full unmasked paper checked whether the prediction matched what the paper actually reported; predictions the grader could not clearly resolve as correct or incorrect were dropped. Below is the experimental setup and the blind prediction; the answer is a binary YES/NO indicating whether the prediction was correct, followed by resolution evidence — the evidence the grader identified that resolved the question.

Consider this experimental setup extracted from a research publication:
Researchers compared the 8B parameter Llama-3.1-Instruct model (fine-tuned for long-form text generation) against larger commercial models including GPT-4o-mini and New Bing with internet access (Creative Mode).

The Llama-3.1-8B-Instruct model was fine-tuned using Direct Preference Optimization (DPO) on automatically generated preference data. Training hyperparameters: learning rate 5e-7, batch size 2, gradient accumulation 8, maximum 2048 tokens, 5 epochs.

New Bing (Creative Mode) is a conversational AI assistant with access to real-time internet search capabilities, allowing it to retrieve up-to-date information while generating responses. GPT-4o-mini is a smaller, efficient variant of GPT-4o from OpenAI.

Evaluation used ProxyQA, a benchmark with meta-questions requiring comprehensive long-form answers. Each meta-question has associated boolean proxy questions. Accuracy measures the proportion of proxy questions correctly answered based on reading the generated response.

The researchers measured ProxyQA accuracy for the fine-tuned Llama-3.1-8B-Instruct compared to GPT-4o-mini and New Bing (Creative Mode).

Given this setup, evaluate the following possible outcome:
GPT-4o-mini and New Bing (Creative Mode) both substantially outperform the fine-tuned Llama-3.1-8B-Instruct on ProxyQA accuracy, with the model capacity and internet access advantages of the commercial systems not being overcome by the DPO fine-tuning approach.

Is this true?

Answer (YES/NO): YES